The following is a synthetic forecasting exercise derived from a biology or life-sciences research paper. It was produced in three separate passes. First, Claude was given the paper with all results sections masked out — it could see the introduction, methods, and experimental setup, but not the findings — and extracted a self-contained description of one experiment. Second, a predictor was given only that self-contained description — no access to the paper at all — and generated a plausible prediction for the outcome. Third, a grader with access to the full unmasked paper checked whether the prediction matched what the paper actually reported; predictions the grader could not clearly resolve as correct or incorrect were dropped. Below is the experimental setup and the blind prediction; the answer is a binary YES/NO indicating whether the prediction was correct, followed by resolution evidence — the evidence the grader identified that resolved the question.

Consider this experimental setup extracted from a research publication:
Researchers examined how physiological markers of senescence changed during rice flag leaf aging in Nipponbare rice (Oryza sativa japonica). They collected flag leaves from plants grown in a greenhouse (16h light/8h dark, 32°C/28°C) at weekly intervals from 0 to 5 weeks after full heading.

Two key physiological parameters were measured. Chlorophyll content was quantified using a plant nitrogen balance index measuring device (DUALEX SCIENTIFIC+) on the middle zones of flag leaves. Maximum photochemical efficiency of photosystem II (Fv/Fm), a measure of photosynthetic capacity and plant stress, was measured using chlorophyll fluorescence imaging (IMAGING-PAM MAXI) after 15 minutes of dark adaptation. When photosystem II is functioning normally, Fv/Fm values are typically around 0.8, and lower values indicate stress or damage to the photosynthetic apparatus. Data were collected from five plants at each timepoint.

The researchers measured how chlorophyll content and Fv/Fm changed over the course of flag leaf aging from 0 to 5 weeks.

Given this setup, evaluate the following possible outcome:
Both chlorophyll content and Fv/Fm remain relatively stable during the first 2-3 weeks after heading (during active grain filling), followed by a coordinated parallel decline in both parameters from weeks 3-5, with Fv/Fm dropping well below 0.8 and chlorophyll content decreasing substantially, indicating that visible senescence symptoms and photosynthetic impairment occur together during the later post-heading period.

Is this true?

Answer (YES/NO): NO